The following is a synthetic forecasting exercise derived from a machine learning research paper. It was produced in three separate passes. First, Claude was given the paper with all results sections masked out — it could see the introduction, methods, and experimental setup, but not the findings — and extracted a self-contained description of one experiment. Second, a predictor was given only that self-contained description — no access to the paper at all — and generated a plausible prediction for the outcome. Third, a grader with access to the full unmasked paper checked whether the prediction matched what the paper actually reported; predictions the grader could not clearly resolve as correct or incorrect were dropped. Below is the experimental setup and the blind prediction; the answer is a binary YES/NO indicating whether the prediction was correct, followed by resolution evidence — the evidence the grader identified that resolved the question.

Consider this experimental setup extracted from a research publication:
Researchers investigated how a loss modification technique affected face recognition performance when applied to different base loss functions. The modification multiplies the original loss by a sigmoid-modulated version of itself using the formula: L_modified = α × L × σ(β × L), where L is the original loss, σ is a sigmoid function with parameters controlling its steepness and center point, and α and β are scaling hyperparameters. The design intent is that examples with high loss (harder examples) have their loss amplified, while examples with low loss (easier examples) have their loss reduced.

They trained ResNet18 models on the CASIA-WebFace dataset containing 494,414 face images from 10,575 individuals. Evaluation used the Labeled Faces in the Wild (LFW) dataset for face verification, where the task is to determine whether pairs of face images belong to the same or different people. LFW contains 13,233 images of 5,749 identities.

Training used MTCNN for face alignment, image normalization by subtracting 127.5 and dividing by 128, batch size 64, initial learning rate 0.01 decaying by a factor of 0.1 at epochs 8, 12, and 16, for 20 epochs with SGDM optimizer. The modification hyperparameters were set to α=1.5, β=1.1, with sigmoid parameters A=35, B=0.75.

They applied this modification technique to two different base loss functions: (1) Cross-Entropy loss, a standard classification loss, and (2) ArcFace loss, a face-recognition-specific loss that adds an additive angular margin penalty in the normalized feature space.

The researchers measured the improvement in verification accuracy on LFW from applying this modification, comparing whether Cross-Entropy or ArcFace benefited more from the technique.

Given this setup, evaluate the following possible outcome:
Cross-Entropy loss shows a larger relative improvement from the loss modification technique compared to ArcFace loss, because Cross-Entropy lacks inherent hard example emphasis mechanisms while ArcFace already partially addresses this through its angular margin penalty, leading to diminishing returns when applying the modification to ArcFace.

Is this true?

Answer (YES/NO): YES